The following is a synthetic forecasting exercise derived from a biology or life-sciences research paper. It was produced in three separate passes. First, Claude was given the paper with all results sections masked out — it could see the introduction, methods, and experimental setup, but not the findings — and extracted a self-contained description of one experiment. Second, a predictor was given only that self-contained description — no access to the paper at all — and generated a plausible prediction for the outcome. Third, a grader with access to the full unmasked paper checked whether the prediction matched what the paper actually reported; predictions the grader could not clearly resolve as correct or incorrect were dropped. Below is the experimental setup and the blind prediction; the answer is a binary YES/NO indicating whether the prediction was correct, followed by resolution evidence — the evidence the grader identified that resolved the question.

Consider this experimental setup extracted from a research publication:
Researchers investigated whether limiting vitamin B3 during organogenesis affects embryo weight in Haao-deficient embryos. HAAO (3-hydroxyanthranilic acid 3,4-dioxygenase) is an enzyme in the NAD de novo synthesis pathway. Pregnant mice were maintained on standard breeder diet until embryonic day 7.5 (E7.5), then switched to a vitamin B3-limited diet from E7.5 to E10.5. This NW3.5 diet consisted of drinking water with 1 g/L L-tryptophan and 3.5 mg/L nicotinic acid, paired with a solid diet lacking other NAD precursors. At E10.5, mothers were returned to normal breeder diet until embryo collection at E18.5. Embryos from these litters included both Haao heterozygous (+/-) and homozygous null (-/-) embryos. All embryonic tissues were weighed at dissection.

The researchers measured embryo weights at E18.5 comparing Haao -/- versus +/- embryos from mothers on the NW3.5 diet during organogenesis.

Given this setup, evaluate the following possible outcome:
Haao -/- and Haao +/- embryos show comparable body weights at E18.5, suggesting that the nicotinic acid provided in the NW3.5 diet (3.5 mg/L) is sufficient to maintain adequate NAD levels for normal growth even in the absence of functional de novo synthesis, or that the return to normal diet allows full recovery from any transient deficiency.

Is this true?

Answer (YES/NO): NO